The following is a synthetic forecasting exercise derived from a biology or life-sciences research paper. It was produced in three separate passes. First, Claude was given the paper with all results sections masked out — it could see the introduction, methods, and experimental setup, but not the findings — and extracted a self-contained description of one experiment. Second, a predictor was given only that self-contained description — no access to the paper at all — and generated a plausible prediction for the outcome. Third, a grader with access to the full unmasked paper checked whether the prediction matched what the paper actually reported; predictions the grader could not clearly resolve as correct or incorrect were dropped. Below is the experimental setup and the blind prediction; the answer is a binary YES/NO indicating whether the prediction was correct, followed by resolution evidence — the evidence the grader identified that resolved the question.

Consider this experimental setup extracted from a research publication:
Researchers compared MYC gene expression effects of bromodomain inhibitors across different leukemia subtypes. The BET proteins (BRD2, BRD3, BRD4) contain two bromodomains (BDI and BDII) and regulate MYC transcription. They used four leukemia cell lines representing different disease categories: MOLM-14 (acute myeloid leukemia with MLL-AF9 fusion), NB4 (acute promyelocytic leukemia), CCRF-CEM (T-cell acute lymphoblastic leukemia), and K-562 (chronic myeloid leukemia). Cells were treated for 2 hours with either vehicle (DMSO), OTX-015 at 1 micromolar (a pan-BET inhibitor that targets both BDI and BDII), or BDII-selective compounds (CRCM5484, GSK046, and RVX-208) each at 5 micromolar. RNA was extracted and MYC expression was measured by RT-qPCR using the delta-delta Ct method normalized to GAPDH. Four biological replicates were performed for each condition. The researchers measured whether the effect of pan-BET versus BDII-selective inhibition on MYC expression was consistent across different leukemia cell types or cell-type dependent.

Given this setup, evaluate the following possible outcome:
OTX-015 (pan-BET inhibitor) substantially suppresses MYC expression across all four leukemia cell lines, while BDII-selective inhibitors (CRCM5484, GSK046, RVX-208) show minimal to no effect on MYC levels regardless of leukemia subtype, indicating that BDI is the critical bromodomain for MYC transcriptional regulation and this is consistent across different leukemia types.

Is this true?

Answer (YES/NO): NO